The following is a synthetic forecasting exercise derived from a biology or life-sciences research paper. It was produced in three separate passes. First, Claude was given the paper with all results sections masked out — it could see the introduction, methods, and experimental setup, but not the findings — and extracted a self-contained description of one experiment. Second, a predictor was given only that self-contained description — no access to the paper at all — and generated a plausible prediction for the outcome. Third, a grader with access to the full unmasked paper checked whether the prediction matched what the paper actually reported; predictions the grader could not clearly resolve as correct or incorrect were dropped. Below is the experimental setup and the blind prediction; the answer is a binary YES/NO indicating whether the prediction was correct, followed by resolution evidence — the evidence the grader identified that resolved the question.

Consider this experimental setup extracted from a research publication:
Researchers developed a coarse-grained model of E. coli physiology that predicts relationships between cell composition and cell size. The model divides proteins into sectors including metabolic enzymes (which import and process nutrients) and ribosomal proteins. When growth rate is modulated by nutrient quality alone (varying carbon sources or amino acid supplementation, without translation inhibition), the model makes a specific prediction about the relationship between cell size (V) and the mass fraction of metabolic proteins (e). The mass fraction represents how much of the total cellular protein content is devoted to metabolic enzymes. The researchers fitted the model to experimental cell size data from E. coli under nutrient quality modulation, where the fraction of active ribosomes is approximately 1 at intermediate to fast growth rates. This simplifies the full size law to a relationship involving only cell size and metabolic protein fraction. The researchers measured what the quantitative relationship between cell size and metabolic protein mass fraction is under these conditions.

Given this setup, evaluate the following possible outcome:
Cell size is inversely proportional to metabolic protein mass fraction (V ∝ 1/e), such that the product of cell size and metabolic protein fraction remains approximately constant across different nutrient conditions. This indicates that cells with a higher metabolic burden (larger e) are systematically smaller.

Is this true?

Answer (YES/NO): YES